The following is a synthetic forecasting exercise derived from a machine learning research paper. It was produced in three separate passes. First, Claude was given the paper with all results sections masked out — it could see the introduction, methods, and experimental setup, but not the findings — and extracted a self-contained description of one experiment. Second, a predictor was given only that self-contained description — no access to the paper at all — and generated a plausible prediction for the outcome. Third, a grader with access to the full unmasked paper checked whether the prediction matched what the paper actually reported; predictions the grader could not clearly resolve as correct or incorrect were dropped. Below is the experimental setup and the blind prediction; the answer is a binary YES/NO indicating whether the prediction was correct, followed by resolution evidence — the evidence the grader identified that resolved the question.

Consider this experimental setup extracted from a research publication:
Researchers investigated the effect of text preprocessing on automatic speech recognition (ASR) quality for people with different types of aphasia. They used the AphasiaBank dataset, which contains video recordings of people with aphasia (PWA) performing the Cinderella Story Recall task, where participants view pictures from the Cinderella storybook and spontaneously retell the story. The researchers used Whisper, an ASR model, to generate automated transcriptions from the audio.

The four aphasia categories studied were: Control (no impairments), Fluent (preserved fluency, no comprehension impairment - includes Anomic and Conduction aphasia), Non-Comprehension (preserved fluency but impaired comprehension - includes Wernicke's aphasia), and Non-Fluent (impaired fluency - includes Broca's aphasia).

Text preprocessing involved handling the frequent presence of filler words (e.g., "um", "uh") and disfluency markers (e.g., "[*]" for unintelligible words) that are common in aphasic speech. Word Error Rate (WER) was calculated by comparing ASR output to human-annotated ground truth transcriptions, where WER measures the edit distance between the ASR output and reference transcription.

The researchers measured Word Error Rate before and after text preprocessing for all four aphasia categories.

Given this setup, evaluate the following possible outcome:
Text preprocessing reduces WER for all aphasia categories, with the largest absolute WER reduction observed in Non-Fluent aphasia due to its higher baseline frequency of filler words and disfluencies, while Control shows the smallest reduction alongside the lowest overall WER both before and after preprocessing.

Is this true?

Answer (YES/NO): NO